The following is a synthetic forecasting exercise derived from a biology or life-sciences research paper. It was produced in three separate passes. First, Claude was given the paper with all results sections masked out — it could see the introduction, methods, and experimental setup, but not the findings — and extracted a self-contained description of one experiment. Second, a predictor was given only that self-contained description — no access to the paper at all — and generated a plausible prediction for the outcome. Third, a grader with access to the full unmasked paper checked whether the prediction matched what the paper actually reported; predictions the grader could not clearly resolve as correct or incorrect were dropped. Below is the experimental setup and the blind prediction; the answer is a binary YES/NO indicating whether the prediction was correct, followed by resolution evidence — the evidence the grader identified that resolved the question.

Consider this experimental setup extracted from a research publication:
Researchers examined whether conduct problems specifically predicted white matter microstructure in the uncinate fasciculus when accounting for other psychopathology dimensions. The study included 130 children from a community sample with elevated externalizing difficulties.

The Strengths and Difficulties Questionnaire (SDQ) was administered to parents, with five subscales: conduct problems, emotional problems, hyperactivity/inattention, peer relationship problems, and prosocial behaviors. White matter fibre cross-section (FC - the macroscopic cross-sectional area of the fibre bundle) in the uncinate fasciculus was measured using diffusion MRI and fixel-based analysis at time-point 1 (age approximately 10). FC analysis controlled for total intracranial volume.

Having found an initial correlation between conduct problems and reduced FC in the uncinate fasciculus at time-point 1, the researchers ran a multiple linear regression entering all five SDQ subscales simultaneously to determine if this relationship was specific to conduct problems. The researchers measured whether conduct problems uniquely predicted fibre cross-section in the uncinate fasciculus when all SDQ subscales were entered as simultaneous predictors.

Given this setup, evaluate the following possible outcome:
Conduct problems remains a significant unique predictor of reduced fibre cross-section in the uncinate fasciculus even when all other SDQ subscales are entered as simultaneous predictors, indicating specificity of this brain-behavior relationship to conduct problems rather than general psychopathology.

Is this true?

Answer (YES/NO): NO